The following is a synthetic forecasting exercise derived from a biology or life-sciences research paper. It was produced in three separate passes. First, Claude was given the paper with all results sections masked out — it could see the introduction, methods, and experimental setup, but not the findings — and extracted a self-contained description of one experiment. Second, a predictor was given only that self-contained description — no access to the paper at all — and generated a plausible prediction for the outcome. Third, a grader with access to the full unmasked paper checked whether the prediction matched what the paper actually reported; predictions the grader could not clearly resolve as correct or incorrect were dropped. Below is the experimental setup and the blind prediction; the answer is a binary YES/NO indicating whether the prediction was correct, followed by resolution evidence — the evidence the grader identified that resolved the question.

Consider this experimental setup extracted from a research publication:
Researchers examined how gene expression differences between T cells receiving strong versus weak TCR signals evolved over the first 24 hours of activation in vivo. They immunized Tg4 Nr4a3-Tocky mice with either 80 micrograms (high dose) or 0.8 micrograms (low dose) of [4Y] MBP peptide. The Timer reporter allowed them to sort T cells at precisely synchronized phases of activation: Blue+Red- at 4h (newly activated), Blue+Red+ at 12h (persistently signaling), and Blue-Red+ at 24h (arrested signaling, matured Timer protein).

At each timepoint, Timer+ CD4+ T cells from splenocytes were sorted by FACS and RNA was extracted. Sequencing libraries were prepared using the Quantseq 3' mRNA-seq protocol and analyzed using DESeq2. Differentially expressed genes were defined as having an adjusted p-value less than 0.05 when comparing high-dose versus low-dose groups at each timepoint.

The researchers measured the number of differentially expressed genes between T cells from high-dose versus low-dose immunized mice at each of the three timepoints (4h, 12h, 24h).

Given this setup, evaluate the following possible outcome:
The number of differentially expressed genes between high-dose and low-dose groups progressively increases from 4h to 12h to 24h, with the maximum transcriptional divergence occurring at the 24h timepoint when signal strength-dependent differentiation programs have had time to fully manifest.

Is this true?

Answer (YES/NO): NO